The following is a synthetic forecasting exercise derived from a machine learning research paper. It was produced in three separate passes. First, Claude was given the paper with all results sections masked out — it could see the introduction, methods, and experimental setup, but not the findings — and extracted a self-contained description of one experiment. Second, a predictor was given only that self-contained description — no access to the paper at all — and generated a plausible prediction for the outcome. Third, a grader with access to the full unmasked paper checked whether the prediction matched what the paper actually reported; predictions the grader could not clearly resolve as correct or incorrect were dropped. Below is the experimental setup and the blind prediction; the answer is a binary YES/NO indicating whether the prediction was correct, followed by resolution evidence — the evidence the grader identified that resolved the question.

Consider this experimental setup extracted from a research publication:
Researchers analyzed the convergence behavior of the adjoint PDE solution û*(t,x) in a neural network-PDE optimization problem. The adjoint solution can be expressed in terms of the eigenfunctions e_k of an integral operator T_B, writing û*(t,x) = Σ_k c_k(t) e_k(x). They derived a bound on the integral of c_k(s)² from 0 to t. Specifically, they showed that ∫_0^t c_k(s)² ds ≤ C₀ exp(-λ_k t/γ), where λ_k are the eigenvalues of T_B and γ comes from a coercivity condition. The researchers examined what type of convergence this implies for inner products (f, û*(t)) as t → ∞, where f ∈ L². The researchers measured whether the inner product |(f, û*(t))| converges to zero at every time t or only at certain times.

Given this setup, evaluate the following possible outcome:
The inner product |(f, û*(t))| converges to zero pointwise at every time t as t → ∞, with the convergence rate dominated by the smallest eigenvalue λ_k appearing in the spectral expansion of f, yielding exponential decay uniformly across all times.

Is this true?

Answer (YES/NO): NO